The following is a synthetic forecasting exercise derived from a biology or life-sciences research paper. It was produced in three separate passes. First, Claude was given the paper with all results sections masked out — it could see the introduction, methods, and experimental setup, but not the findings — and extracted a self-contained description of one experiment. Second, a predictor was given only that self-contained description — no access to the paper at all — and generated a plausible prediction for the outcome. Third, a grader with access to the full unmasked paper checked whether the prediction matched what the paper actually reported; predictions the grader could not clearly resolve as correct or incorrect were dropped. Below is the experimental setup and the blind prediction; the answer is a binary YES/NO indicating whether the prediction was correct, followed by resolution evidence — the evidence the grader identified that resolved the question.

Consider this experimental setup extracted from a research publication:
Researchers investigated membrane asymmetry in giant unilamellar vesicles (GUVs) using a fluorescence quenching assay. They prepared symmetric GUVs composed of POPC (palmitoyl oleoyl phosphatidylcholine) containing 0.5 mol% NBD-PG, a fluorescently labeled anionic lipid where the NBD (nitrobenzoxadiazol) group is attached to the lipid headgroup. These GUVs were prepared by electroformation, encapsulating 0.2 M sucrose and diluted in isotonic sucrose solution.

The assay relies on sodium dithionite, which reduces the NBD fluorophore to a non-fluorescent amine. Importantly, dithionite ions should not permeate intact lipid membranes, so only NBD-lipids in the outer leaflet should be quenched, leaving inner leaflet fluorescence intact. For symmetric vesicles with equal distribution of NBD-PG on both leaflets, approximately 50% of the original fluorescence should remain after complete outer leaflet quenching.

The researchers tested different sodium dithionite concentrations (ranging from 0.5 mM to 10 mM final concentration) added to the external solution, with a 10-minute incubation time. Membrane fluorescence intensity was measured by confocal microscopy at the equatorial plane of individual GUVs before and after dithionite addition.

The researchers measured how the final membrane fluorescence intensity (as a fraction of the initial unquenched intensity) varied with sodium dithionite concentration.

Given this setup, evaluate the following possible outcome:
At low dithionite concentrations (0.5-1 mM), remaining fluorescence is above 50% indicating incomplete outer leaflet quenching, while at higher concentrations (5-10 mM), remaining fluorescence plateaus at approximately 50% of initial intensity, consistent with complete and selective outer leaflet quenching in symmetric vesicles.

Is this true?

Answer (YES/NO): NO